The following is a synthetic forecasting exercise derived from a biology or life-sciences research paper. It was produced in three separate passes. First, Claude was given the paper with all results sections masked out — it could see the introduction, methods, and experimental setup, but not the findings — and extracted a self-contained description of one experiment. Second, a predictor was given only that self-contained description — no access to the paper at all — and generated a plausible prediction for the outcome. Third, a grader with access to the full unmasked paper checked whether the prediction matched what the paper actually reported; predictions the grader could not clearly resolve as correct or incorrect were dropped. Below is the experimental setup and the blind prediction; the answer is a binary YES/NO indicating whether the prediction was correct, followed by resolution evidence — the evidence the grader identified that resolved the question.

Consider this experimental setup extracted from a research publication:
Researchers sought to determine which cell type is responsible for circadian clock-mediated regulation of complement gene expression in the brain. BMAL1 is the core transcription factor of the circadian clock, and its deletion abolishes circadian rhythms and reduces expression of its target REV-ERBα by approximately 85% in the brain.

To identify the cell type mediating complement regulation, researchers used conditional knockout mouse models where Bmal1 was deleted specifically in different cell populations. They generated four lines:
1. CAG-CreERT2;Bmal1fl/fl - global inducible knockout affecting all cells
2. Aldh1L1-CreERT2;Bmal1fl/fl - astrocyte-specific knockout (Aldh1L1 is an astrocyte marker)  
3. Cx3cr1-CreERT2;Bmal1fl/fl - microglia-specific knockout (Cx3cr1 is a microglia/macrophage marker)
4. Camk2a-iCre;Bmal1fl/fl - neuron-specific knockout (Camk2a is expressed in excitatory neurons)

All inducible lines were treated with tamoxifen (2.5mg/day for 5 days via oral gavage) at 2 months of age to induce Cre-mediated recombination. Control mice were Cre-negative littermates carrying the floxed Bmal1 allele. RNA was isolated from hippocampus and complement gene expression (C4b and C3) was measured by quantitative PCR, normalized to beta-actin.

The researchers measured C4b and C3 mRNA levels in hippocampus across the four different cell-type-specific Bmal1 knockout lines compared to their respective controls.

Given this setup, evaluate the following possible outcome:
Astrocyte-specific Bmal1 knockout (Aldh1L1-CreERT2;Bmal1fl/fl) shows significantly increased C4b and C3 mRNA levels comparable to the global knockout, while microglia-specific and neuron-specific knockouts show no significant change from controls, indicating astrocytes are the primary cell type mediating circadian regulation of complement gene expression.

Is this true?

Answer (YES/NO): NO